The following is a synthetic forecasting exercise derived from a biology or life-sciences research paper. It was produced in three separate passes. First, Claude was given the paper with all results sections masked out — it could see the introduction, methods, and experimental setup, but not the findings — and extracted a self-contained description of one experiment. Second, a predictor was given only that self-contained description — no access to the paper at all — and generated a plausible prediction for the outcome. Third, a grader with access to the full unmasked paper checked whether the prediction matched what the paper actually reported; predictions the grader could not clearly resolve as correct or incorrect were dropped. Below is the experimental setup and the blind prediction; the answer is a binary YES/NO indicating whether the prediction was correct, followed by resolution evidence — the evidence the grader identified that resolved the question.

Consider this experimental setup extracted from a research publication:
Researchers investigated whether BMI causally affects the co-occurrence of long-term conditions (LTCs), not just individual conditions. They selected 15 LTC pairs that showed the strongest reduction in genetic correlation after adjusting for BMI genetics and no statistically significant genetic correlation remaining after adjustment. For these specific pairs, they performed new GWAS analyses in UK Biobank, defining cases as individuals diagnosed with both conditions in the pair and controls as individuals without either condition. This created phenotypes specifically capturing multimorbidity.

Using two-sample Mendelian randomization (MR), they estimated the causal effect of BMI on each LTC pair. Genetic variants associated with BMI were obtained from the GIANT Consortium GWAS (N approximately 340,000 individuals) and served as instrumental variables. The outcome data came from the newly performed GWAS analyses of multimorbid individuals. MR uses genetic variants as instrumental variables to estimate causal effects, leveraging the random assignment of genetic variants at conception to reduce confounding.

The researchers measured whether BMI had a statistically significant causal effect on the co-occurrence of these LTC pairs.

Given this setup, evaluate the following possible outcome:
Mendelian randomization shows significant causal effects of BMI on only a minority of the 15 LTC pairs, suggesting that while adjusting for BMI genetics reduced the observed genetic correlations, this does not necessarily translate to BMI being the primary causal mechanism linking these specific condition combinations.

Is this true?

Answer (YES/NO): NO